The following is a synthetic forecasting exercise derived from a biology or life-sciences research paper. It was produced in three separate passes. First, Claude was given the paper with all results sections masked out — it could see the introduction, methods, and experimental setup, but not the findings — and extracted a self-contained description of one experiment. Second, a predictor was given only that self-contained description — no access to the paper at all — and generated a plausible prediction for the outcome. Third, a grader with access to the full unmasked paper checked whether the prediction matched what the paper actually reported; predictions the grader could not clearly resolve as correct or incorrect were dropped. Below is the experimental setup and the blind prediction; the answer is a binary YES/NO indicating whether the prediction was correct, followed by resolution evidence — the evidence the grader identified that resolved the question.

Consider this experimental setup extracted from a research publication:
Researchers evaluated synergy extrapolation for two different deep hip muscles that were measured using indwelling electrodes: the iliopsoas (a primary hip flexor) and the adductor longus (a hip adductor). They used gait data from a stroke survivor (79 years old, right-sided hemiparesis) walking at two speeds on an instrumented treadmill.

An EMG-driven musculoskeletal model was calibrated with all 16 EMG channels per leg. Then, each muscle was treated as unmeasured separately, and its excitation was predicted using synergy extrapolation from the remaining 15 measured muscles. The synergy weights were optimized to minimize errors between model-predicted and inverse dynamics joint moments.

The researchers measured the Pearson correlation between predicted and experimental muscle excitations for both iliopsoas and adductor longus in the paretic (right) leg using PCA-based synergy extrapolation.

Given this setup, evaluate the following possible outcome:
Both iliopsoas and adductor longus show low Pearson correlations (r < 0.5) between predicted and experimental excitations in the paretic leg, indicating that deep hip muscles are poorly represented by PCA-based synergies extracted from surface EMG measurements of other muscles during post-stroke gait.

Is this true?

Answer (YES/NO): NO